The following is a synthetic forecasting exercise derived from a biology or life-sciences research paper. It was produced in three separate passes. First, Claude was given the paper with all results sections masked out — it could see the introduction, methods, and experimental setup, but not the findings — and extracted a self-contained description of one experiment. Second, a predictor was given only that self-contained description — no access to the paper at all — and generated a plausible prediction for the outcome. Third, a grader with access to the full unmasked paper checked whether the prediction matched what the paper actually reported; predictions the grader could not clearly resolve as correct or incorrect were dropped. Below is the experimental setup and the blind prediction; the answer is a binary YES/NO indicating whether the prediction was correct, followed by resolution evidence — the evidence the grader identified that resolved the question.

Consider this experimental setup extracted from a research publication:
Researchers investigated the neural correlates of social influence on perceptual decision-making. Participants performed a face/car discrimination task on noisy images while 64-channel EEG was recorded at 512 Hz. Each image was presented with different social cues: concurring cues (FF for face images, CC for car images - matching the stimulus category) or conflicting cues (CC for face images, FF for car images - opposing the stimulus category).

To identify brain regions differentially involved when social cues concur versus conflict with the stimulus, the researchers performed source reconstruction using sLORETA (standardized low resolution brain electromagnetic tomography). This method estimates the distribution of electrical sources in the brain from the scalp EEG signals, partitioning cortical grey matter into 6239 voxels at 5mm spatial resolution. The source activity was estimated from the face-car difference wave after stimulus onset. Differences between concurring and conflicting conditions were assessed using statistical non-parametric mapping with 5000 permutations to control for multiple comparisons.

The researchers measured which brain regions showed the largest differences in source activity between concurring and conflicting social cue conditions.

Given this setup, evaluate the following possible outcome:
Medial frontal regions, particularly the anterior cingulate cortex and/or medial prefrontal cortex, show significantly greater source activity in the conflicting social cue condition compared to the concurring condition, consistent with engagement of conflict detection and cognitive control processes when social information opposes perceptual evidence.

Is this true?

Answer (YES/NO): YES